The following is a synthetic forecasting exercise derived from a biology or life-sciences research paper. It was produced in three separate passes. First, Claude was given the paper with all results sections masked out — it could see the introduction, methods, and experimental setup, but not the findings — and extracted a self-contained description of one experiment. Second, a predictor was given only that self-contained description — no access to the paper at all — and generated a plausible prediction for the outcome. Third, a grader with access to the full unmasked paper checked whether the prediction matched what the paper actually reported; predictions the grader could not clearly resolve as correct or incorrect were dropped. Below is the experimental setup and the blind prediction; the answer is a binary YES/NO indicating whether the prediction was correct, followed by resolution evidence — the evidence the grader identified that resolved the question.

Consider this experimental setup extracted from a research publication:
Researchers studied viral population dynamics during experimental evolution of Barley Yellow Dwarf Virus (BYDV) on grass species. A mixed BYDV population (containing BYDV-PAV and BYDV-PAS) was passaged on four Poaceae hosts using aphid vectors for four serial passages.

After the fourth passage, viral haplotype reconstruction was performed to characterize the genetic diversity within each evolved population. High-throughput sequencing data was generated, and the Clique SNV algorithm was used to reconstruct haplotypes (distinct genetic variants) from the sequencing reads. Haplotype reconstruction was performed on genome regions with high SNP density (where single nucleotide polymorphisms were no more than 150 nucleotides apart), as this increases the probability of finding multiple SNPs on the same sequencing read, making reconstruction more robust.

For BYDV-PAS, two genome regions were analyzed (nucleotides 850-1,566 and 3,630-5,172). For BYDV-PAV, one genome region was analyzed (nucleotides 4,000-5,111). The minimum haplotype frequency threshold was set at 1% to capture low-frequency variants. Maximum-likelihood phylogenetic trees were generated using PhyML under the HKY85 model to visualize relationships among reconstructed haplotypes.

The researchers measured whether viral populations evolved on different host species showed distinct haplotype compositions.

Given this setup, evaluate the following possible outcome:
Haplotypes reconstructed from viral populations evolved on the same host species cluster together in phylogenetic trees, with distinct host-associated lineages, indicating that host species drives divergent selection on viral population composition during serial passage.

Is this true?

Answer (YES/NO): NO